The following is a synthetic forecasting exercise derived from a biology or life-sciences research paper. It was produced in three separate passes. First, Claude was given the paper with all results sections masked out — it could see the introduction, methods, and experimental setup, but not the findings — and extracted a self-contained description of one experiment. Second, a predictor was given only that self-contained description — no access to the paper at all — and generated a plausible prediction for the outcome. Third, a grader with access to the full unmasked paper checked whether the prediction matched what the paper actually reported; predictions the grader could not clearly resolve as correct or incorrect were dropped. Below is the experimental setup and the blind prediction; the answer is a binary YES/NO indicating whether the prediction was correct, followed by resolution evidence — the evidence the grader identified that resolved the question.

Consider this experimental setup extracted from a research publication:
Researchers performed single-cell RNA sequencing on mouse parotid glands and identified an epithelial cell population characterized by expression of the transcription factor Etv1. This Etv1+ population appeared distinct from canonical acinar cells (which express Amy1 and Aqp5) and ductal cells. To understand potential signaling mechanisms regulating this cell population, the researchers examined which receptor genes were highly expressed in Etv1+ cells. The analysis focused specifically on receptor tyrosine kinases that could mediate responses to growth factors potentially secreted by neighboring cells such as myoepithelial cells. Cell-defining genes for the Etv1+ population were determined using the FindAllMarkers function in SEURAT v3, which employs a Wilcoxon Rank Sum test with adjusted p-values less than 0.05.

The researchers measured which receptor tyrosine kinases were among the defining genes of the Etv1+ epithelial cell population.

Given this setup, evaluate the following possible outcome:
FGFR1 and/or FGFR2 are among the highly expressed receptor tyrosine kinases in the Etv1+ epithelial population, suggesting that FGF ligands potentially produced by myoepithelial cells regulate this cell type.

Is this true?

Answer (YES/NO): NO